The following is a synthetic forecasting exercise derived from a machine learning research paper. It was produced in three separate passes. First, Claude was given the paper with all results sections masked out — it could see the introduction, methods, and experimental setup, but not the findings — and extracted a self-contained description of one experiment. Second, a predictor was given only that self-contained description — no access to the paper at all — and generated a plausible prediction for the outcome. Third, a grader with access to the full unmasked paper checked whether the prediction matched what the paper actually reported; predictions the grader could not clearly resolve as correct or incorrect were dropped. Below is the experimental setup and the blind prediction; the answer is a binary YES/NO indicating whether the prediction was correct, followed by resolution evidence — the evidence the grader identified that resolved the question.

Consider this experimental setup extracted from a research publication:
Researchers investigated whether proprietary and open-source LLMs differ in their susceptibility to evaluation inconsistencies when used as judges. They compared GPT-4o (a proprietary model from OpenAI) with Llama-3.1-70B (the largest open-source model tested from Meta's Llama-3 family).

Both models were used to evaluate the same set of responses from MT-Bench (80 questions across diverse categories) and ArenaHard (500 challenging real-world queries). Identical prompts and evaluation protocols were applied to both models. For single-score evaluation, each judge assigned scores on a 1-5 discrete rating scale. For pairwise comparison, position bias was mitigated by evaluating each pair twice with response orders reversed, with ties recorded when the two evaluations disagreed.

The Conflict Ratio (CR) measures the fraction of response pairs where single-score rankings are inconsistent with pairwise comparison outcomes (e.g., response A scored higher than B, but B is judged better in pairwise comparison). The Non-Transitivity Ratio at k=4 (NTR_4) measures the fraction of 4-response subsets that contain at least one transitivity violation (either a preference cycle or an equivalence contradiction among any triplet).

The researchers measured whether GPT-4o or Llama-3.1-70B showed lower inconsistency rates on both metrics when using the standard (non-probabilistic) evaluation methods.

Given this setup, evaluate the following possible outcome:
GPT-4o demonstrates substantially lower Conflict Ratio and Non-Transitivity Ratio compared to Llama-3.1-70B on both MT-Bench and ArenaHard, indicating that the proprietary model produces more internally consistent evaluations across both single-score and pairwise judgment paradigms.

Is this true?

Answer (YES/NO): NO